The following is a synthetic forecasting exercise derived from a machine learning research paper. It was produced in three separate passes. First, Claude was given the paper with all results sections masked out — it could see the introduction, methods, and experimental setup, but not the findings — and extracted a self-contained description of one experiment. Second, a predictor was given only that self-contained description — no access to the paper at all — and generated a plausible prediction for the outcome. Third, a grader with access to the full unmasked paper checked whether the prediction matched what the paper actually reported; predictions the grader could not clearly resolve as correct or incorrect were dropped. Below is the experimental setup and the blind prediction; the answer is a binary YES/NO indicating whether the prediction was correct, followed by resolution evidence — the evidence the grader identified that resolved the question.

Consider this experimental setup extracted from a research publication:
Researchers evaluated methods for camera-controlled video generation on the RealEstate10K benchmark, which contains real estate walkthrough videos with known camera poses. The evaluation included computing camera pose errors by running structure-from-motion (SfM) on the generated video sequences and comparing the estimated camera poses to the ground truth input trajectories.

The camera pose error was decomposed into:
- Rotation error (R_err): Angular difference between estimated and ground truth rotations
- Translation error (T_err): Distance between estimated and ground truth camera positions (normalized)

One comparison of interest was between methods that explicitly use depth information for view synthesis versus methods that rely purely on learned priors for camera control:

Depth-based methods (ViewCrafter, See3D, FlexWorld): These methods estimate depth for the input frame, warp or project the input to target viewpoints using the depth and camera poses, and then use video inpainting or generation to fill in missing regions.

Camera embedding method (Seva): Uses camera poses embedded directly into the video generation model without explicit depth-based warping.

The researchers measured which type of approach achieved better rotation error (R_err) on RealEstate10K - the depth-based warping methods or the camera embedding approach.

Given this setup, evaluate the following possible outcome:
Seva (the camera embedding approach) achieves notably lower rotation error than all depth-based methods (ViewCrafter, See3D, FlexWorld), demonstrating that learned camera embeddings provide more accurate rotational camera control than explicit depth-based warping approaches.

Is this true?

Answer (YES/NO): NO